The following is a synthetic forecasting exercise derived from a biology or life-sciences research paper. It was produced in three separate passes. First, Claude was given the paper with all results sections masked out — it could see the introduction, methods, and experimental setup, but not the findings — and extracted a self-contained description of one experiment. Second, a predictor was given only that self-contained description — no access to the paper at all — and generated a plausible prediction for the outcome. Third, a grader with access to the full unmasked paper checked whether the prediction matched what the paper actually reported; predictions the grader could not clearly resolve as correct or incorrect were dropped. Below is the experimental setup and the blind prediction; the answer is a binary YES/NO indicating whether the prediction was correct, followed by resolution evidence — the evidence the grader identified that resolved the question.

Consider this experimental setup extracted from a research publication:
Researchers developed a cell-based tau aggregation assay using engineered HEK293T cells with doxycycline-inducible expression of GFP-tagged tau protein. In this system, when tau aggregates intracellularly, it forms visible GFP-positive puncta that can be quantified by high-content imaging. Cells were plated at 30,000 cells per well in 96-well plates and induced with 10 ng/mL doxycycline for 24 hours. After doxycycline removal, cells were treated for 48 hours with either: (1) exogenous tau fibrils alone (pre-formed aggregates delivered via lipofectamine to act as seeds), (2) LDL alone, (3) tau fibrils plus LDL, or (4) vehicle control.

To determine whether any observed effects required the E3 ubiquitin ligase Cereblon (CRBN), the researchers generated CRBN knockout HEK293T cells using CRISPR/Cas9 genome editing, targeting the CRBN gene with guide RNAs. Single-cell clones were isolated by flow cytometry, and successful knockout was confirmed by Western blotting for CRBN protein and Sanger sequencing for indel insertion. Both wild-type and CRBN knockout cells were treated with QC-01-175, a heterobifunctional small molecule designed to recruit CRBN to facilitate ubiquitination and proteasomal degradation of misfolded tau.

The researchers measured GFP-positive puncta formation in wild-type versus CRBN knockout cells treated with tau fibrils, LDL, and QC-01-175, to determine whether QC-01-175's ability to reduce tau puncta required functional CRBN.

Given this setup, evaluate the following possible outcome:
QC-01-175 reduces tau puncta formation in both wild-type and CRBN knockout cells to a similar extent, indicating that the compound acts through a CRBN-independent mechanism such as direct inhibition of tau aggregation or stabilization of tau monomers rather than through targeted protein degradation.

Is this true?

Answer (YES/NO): NO